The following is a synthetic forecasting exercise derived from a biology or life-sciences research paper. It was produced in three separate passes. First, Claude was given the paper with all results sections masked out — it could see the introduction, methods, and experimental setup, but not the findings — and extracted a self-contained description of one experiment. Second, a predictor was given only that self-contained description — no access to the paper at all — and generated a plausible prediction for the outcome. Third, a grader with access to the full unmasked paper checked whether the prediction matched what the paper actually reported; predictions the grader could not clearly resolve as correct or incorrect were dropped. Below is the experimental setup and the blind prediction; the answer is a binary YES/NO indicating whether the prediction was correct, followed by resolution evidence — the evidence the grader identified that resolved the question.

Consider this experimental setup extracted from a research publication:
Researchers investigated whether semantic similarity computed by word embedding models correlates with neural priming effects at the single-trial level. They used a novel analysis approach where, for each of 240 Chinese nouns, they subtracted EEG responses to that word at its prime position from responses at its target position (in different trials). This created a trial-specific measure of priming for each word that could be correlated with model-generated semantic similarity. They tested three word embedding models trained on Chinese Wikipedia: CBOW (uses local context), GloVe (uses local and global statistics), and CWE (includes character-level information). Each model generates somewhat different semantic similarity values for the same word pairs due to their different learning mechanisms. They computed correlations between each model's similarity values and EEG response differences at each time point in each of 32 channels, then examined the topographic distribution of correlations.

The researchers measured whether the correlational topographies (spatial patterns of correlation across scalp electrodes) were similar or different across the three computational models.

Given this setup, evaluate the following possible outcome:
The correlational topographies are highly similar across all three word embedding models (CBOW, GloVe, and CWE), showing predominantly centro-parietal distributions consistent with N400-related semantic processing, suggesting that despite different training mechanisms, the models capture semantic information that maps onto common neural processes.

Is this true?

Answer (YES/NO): NO